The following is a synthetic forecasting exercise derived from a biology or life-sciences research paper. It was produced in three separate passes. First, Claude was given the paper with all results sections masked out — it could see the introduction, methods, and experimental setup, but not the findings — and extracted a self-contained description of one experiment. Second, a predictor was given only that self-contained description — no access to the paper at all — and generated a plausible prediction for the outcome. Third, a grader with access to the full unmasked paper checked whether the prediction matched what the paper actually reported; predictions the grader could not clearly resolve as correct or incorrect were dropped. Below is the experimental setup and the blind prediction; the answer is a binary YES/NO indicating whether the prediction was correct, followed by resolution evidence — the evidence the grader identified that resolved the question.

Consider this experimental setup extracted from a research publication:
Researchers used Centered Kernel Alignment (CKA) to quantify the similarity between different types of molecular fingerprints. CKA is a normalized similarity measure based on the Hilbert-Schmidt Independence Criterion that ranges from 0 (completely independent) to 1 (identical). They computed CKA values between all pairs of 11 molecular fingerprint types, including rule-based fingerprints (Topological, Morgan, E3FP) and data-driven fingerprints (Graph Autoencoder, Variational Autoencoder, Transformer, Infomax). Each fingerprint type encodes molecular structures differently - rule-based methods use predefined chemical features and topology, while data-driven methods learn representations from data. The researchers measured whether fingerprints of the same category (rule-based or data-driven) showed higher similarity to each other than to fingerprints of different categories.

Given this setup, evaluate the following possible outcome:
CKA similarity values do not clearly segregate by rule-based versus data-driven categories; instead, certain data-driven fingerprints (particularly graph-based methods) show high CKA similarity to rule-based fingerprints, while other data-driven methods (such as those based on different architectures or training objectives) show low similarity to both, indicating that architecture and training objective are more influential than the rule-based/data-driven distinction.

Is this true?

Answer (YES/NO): NO